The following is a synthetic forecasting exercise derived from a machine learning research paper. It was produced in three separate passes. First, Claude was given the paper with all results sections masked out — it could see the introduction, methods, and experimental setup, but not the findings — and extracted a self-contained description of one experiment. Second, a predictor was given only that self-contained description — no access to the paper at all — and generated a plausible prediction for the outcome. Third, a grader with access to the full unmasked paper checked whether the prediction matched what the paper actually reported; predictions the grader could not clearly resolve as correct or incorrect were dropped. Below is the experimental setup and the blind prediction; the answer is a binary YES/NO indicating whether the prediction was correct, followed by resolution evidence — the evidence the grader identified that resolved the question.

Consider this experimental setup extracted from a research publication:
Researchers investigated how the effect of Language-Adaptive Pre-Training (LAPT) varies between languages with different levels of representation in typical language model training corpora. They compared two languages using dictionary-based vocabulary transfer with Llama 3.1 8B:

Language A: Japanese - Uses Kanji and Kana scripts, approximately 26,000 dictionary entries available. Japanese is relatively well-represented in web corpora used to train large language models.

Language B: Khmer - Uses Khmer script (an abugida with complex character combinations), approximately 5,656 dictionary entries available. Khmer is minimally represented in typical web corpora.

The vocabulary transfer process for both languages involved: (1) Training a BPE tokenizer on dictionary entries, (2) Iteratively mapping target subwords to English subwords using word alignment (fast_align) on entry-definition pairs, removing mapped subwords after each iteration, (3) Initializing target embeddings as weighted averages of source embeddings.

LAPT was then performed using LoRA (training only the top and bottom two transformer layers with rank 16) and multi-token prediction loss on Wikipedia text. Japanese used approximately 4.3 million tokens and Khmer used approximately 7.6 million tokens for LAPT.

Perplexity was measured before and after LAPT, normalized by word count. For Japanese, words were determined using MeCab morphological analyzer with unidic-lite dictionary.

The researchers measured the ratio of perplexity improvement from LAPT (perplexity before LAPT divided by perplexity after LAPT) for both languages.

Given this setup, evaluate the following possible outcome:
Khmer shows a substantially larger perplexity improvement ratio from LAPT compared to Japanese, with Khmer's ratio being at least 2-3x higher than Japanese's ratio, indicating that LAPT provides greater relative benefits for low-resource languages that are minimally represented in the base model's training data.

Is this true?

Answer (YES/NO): YES